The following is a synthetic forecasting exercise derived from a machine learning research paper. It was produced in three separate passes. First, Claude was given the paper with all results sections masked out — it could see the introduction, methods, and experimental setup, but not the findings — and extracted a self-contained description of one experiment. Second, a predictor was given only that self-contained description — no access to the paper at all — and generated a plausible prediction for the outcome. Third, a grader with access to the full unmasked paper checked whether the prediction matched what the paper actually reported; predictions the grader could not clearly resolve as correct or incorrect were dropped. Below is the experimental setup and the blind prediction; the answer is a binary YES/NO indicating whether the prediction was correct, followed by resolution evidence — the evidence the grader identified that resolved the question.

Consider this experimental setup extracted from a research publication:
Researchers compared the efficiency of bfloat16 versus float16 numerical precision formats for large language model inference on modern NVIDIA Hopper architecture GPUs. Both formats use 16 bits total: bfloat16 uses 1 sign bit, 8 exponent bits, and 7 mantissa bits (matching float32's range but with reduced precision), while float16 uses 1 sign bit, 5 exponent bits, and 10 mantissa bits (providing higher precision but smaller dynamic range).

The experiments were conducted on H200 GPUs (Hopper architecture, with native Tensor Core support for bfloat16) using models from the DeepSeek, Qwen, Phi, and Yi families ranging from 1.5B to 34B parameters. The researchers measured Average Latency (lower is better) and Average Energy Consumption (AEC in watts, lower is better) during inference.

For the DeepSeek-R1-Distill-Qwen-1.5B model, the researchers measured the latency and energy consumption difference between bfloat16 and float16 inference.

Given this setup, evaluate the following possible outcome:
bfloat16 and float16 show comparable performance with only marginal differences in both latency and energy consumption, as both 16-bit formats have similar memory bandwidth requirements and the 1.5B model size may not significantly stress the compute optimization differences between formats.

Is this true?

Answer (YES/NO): NO